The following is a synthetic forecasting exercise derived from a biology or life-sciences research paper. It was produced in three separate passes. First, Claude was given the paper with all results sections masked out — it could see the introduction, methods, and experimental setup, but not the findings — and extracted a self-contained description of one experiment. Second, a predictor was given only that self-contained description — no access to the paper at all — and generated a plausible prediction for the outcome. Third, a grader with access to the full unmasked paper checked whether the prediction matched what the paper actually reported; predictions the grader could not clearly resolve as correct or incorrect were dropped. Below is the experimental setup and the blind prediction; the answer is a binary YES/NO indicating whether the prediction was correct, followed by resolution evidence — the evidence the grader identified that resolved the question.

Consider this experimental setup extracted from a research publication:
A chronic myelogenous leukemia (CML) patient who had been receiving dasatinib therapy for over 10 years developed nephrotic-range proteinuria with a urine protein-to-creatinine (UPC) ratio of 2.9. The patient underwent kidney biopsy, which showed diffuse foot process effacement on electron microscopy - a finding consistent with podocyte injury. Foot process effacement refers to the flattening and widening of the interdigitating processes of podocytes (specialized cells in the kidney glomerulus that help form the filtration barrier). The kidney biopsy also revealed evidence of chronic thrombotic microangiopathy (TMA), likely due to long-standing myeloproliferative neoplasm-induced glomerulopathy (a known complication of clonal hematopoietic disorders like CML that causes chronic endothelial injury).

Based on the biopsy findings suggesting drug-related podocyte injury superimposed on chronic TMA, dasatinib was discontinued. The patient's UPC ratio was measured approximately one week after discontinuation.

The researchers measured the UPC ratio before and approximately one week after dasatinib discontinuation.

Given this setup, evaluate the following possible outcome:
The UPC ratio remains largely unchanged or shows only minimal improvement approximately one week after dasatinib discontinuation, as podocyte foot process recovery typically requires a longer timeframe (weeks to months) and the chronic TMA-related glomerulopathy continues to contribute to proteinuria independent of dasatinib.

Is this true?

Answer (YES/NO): NO